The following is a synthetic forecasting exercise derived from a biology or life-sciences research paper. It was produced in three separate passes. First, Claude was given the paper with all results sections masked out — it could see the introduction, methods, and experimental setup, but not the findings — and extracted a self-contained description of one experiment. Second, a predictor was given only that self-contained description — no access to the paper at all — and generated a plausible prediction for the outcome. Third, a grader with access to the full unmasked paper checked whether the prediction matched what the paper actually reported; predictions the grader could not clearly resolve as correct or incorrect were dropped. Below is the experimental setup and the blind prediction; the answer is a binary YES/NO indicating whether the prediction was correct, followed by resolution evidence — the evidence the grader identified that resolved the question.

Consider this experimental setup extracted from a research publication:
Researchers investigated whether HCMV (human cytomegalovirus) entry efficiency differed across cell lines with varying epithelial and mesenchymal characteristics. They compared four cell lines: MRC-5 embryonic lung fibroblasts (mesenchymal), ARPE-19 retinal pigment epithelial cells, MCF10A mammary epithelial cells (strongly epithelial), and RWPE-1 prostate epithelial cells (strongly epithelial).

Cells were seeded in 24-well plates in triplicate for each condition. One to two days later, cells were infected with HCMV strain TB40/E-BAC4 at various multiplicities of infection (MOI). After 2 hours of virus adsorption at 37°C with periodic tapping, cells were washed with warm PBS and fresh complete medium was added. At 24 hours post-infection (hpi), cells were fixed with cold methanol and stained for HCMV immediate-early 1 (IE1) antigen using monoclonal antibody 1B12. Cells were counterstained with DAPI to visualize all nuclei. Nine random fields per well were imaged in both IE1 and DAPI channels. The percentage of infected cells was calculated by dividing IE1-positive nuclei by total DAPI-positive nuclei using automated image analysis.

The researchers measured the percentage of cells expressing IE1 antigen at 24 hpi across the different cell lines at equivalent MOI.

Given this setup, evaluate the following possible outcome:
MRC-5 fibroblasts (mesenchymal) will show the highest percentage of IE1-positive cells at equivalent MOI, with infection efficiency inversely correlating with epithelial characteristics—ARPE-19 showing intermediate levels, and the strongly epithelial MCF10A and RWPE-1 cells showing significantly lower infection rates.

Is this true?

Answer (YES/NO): NO